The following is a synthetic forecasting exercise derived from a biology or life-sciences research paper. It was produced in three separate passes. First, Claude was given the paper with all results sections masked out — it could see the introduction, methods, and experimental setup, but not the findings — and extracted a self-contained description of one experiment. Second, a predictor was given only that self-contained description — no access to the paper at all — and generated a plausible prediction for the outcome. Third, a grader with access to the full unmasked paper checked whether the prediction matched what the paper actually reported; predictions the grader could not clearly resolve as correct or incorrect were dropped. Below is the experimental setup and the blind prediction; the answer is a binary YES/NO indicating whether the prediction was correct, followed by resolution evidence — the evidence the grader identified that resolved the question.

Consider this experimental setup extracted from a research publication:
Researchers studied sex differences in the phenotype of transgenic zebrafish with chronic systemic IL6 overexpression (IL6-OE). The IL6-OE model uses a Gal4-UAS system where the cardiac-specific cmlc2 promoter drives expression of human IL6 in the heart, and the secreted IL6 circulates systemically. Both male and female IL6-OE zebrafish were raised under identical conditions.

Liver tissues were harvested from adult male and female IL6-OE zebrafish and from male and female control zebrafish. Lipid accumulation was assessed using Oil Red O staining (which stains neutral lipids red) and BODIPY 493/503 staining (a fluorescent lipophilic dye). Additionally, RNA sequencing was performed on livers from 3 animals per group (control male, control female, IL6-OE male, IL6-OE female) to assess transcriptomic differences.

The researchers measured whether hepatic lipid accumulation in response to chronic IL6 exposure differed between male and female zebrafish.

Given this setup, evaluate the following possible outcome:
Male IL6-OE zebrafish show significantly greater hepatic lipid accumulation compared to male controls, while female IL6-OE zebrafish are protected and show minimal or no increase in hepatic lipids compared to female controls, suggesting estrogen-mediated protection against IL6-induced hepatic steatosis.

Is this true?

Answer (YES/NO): NO